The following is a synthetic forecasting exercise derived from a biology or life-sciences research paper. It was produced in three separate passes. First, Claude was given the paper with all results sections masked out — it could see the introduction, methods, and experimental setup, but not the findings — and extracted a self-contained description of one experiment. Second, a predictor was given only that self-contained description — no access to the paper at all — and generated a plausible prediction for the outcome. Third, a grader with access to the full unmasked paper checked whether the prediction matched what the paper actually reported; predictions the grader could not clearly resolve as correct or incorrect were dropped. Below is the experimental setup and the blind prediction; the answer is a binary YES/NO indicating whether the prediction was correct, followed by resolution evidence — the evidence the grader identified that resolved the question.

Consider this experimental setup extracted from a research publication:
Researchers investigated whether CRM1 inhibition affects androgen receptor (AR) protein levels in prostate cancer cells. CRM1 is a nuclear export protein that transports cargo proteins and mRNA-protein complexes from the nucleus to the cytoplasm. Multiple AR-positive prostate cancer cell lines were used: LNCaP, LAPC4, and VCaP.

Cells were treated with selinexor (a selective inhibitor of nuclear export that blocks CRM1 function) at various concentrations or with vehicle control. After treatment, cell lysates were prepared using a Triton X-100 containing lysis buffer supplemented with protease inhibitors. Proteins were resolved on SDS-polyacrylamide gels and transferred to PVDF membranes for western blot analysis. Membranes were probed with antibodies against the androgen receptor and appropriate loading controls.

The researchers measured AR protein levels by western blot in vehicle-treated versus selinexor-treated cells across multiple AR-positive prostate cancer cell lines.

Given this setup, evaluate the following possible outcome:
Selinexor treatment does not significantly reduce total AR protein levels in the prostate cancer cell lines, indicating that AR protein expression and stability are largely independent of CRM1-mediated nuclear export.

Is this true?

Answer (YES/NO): NO